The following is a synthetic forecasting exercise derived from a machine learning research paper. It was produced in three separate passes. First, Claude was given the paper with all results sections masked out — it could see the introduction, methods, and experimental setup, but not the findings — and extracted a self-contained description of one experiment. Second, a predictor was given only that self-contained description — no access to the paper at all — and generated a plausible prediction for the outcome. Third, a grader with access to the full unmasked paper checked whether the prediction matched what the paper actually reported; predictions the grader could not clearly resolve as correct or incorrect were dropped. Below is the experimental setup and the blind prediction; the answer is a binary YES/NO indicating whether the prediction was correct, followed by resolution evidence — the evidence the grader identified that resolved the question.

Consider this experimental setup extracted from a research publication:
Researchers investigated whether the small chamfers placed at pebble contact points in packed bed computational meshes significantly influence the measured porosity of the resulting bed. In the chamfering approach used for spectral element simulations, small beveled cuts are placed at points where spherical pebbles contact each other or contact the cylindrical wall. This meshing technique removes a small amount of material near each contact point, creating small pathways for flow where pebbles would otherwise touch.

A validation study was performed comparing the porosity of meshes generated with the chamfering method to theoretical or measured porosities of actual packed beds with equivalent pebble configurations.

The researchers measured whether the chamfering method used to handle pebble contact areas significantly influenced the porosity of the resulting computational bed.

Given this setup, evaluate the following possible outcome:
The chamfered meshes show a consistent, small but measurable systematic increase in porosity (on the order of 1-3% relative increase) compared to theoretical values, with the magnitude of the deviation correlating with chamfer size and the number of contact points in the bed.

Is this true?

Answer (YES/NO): NO